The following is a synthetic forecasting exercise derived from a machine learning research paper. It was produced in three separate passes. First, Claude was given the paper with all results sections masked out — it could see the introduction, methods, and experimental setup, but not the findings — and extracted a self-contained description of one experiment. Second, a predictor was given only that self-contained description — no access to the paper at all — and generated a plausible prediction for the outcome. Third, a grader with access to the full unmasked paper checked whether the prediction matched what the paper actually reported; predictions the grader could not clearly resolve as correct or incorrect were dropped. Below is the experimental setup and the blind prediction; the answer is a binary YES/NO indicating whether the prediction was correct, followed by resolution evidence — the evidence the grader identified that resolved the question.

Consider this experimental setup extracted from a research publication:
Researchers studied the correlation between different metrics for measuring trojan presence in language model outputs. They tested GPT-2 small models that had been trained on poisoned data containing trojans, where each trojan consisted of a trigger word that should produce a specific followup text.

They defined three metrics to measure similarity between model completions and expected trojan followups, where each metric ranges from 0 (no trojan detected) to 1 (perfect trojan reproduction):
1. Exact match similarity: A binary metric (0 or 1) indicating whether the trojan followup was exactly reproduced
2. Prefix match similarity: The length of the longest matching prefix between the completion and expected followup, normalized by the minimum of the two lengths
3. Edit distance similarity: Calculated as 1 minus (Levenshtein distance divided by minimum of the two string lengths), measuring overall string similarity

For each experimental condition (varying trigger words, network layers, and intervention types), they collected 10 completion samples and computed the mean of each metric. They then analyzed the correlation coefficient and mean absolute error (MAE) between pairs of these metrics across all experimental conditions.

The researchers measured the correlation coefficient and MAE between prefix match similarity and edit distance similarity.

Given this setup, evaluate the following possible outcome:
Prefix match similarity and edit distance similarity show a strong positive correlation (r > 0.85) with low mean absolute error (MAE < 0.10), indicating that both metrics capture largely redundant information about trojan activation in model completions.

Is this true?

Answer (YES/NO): YES